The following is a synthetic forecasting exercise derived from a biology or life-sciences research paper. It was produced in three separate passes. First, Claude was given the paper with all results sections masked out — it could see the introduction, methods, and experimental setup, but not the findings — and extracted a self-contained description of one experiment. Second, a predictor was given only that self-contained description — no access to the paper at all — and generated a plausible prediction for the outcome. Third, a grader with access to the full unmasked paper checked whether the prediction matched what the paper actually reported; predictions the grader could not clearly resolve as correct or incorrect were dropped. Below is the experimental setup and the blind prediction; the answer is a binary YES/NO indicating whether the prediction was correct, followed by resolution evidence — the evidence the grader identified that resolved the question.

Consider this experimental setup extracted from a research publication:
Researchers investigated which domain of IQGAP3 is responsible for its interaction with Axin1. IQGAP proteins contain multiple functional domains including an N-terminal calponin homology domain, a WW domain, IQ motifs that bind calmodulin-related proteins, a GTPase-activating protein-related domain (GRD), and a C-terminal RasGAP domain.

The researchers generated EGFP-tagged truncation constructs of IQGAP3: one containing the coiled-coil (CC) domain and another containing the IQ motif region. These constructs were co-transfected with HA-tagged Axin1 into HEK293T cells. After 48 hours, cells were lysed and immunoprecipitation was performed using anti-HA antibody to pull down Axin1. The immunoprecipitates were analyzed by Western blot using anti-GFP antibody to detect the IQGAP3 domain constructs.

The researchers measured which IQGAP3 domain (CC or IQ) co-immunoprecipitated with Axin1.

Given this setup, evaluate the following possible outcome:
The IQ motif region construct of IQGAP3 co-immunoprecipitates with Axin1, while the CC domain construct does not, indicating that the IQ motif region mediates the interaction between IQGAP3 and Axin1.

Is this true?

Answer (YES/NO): YES